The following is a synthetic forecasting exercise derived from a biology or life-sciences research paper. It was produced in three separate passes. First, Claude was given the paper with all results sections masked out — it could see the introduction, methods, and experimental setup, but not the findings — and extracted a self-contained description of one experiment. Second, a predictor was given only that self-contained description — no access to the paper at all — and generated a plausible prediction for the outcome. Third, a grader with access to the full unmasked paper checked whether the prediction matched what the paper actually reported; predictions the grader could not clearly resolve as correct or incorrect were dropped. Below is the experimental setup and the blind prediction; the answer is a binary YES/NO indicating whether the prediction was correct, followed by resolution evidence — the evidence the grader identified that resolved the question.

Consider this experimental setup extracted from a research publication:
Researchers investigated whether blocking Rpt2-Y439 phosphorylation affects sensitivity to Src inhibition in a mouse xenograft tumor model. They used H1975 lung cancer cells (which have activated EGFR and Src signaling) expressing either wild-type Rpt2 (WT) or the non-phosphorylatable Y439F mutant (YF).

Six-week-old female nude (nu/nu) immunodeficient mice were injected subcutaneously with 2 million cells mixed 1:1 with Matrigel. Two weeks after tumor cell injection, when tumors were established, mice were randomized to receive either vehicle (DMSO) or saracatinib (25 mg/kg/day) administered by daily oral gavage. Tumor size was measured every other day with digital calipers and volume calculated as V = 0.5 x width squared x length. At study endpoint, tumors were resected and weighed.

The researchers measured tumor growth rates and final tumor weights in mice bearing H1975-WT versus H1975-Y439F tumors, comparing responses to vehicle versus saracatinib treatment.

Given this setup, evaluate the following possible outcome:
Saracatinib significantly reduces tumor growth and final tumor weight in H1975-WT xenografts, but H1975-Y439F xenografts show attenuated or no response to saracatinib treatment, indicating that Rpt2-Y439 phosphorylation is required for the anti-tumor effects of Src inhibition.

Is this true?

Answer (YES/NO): YES